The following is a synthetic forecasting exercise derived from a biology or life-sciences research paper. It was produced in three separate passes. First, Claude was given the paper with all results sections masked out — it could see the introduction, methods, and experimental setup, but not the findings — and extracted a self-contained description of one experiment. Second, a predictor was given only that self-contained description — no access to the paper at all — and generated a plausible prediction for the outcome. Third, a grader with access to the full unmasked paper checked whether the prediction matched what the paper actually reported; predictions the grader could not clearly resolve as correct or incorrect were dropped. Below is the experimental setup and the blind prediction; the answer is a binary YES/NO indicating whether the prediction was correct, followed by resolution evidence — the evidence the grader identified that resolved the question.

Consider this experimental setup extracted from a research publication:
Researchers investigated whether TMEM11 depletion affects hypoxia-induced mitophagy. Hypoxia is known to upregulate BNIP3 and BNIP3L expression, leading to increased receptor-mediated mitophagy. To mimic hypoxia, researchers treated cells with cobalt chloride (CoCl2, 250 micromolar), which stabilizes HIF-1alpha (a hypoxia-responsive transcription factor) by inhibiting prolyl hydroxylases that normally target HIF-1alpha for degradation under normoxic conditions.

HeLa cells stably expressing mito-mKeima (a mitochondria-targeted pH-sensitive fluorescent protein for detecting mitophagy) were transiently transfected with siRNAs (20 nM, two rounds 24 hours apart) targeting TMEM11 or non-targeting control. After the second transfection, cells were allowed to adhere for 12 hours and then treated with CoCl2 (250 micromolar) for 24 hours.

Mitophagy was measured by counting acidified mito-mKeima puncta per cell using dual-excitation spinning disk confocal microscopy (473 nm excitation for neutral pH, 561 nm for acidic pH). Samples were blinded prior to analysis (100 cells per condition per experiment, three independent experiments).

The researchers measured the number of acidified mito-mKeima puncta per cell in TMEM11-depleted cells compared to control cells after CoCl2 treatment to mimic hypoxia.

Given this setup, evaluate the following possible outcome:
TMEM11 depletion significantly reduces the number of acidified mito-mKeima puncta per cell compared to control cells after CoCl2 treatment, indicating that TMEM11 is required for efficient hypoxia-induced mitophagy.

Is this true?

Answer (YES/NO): NO